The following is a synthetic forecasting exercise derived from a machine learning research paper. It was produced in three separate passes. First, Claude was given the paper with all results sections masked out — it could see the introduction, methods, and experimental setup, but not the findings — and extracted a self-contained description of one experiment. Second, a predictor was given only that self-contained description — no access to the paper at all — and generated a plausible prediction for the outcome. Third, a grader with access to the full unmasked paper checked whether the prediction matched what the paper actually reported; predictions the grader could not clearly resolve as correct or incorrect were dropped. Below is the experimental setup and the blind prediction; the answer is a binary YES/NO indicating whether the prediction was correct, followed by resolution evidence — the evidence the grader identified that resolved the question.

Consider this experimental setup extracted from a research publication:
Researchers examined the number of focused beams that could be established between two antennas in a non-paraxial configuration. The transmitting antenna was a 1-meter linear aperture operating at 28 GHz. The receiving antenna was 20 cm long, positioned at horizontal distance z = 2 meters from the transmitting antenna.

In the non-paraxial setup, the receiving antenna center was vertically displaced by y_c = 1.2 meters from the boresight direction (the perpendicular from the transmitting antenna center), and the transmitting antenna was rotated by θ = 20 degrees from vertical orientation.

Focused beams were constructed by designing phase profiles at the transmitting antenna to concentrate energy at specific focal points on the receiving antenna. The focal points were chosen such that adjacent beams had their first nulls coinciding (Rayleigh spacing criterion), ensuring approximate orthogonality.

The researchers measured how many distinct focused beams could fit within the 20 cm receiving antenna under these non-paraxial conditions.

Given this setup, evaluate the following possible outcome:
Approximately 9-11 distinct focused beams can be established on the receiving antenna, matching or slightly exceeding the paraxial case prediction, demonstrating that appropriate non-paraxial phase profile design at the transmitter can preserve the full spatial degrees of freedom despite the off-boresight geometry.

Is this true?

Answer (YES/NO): NO